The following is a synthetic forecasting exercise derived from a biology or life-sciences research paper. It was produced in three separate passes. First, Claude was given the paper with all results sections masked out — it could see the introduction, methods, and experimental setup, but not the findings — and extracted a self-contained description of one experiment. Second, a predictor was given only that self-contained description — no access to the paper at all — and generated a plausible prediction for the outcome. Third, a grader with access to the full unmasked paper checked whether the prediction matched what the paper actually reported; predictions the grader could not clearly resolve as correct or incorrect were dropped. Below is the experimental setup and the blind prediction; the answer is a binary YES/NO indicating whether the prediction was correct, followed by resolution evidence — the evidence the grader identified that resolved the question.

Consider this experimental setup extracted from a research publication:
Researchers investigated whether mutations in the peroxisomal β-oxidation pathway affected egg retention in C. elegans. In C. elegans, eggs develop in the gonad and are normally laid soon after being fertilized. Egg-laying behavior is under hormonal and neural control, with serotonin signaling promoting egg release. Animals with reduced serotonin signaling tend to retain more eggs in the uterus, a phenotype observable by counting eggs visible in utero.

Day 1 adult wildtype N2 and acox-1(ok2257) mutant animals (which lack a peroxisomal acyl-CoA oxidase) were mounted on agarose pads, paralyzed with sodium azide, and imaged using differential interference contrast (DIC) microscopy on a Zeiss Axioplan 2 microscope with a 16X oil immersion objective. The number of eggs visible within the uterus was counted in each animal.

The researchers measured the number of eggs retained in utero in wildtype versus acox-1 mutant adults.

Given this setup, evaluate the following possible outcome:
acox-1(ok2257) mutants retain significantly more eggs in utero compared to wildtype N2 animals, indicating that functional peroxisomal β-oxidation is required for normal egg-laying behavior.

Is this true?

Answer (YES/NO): YES